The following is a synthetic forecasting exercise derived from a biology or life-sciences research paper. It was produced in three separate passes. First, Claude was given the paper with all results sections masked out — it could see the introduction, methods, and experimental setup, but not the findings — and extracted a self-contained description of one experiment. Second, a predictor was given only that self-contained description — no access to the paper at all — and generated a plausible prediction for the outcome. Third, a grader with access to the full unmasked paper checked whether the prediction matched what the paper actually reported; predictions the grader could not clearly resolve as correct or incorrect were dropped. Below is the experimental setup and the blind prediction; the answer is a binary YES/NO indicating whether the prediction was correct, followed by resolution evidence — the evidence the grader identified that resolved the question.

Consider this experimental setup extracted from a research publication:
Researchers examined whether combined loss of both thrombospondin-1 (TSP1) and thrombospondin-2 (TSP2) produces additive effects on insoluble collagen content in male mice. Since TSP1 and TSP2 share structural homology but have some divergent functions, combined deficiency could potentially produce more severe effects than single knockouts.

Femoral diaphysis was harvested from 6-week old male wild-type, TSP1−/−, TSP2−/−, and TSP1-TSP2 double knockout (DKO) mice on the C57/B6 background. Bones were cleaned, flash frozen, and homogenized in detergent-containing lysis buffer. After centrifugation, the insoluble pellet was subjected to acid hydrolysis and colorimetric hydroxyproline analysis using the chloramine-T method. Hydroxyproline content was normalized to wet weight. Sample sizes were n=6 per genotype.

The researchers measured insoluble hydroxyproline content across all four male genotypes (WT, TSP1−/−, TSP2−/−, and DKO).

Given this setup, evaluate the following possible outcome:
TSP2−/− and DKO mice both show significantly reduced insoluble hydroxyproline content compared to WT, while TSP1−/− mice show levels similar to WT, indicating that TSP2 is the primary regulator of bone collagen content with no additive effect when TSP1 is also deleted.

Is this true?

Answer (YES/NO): NO